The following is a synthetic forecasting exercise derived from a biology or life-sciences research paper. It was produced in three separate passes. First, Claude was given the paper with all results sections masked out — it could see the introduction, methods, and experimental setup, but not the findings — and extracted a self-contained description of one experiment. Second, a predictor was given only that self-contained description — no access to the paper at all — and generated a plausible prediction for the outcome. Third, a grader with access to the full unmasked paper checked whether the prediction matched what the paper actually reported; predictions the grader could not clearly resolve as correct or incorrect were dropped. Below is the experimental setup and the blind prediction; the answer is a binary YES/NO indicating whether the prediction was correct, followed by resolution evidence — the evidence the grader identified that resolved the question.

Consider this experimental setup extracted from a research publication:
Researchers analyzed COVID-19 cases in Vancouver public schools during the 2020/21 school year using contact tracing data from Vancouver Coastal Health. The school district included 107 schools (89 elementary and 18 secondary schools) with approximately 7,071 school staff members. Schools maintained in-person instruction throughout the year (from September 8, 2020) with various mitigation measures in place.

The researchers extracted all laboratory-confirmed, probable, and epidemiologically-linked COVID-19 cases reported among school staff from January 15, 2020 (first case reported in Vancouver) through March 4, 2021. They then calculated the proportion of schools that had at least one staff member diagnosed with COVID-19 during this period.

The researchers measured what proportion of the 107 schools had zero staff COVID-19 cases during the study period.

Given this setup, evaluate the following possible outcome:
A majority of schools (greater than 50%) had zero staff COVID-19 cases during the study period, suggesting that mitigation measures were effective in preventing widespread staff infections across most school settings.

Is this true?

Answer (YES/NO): YES